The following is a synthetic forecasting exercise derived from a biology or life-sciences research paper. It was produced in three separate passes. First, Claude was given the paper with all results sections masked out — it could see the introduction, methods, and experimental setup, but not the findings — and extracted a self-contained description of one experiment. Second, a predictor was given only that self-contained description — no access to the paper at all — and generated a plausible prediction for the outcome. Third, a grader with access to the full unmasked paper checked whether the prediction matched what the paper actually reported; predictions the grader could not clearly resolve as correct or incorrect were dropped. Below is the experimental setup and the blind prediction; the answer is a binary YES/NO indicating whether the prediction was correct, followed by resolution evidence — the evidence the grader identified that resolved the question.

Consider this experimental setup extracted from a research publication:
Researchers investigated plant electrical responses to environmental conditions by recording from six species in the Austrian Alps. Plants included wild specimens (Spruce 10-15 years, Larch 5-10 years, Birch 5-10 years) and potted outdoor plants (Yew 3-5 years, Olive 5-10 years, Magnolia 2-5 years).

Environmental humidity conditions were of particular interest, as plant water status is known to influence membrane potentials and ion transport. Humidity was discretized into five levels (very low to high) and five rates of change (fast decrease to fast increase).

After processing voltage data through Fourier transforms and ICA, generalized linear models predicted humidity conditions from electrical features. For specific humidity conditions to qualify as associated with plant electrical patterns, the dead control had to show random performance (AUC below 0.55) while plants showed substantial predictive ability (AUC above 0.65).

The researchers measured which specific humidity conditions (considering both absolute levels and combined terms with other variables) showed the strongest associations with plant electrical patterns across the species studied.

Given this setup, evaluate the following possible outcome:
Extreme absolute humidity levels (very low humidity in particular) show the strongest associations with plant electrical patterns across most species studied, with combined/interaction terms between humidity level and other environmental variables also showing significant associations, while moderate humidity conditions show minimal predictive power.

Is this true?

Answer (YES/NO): NO